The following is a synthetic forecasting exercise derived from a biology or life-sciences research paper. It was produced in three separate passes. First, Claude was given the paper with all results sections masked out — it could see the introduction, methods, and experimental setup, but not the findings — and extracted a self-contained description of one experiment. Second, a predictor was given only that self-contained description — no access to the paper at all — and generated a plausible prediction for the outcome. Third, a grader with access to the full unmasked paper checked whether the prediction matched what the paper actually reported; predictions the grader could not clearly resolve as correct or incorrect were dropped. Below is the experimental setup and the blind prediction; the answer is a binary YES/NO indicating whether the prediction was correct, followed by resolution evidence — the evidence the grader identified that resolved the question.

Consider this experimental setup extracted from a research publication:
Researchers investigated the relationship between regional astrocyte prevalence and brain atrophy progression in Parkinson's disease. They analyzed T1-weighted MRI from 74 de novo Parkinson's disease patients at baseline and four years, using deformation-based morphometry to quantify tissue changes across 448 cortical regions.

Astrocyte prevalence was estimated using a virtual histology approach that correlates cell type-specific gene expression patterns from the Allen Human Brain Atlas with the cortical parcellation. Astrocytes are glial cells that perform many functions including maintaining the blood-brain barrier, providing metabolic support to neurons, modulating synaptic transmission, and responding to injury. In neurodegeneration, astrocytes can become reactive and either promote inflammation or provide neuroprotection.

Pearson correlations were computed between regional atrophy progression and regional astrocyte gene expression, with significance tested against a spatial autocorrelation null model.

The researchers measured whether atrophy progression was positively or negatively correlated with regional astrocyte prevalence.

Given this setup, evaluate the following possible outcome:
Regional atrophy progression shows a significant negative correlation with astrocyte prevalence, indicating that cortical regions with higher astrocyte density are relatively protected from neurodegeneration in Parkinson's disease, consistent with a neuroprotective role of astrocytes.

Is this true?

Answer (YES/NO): NO